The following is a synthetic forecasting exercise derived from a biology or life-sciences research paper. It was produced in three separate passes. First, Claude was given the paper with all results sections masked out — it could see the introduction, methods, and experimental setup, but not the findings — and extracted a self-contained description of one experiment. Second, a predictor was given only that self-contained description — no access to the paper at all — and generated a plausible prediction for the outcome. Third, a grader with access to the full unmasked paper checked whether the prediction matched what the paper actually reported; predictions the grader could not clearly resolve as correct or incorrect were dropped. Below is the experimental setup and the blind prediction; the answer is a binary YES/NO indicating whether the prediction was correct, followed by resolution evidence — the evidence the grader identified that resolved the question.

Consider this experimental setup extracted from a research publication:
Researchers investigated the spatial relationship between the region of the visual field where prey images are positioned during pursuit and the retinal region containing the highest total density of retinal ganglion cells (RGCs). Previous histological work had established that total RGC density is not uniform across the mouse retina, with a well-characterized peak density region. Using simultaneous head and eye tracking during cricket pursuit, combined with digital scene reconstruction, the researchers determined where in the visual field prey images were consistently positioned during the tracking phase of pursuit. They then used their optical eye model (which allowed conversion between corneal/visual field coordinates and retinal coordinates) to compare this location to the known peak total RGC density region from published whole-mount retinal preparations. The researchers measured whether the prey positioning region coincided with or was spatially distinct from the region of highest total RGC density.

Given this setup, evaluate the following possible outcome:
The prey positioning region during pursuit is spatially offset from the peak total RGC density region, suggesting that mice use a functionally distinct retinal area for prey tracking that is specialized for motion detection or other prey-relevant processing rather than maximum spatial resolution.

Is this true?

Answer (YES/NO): YES